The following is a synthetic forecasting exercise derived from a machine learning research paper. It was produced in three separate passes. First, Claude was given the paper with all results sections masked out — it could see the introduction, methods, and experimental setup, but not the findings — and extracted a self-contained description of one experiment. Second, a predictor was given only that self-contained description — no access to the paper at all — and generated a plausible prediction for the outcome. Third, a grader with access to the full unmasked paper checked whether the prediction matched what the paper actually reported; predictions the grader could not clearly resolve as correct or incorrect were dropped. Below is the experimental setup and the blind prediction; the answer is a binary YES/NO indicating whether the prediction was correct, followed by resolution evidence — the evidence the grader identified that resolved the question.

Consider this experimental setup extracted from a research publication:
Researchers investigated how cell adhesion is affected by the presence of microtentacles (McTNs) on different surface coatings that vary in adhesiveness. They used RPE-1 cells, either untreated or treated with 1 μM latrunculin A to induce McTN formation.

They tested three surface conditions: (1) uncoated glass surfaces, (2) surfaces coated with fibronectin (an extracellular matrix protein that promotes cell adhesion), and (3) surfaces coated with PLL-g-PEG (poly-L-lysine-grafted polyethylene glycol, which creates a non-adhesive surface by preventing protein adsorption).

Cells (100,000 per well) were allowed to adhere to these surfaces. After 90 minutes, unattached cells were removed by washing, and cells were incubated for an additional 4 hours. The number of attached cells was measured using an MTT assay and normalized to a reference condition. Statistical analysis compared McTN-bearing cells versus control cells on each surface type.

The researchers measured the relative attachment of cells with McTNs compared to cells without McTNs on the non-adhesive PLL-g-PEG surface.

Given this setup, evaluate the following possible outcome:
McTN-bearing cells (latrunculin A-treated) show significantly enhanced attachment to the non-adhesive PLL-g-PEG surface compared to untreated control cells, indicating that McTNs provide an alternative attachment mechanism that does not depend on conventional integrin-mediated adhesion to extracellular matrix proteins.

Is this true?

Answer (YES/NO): YES